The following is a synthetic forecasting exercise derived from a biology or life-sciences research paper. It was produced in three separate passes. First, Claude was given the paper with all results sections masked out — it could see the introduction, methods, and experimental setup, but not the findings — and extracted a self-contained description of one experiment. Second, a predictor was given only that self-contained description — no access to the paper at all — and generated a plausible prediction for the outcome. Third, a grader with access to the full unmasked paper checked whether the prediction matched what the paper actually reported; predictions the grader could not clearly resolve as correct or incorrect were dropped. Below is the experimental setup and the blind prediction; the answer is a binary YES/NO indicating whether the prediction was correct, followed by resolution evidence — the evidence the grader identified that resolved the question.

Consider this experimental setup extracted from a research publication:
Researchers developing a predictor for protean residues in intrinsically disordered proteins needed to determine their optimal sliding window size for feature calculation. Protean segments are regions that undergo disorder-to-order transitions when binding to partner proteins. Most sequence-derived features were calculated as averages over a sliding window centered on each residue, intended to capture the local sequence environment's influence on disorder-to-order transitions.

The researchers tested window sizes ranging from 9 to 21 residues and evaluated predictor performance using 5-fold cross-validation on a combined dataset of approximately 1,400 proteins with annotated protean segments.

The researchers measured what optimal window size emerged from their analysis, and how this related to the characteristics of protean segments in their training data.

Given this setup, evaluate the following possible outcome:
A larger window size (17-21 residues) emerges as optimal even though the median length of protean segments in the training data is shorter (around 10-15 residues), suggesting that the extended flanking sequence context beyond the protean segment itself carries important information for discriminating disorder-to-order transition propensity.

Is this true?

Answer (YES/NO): NO